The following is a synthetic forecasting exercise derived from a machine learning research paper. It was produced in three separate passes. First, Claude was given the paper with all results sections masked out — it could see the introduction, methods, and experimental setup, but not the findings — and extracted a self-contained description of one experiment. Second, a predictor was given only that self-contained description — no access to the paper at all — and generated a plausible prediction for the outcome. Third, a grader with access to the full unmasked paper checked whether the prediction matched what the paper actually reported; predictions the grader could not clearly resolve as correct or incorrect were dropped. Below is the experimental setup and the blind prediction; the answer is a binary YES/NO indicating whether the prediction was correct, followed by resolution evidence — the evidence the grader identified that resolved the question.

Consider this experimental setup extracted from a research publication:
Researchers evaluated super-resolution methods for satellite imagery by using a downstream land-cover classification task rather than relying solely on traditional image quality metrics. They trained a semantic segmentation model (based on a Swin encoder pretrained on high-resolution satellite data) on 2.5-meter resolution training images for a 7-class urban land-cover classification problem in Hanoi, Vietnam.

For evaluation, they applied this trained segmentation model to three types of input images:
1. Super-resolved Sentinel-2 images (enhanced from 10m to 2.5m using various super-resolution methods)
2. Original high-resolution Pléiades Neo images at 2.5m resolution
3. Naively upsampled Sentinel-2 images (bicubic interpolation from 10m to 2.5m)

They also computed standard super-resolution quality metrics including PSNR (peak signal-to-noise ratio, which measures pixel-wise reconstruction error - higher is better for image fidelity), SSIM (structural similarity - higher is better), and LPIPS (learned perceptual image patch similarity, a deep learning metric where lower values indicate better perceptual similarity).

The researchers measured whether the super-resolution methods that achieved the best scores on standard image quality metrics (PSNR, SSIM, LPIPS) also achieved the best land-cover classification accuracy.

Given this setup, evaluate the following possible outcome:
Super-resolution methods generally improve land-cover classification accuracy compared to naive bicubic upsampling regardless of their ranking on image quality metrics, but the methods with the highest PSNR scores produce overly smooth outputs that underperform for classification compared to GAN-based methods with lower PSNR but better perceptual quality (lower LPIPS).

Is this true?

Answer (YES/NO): NO